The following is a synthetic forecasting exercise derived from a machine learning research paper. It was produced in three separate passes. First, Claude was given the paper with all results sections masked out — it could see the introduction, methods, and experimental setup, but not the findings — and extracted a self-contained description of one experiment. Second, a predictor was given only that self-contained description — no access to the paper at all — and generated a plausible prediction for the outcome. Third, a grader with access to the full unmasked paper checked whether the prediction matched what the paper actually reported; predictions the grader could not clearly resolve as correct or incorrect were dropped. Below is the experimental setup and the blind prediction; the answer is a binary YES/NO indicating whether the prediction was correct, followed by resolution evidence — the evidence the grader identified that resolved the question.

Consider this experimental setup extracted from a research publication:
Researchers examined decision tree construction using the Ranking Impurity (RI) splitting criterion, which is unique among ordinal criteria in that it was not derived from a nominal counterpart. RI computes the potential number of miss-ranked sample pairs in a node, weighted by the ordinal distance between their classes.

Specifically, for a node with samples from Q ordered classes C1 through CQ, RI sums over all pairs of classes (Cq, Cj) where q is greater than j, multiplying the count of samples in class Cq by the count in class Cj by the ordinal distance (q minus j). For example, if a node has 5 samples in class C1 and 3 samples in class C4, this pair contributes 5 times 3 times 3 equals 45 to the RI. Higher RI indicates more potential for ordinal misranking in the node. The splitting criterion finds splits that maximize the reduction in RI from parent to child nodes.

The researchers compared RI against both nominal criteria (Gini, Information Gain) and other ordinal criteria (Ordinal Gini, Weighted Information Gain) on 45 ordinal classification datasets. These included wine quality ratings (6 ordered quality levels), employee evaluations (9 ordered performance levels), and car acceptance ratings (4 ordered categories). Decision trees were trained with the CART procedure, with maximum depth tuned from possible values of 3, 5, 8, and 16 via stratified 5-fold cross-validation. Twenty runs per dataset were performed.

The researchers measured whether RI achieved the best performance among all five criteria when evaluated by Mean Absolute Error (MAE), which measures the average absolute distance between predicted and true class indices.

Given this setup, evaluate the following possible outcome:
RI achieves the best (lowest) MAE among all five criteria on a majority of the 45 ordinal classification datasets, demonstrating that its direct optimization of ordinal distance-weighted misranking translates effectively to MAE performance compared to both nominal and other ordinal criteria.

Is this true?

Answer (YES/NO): NO